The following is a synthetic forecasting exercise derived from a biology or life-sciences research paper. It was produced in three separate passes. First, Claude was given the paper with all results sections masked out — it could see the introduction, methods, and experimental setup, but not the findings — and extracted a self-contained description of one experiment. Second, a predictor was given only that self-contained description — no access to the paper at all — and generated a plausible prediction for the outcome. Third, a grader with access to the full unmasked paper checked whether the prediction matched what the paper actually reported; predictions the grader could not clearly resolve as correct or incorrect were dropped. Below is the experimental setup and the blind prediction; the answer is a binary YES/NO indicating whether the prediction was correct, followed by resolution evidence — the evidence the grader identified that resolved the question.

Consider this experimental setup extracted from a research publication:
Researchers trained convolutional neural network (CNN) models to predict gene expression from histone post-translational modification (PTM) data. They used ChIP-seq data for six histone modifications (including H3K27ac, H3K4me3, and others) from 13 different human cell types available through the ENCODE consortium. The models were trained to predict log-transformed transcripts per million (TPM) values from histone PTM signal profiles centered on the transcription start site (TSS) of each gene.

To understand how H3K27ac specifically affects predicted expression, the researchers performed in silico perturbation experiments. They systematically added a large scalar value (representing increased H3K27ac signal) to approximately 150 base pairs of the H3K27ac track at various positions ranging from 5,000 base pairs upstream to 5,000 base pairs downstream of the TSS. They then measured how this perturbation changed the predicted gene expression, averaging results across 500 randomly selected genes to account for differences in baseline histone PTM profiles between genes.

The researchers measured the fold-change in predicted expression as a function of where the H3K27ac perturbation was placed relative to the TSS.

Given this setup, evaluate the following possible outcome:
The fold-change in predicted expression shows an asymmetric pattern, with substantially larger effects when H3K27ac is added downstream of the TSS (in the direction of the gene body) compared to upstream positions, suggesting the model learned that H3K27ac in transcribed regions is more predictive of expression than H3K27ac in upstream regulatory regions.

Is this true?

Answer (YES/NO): NO